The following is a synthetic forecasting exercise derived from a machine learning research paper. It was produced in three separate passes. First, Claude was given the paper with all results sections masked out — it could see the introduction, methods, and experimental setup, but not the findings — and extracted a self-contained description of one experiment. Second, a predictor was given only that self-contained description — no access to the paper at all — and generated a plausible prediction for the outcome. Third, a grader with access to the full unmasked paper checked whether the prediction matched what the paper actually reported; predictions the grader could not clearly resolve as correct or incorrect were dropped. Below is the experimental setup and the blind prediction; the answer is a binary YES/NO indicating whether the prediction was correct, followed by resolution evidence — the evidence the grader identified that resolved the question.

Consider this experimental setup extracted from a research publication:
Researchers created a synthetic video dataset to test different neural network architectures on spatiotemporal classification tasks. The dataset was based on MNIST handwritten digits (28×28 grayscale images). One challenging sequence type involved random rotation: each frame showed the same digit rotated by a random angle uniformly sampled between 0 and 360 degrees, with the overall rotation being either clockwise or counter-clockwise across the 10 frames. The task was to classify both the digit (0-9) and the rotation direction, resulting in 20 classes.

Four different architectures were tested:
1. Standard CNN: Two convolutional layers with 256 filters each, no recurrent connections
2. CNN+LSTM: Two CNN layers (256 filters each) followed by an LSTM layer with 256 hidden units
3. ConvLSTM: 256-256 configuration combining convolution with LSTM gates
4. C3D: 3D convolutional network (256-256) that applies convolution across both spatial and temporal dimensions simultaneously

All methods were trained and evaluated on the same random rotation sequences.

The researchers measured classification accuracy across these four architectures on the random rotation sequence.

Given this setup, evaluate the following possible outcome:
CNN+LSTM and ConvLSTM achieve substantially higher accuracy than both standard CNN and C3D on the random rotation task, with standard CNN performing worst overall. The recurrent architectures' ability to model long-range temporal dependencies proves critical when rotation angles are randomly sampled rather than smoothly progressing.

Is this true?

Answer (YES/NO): NO